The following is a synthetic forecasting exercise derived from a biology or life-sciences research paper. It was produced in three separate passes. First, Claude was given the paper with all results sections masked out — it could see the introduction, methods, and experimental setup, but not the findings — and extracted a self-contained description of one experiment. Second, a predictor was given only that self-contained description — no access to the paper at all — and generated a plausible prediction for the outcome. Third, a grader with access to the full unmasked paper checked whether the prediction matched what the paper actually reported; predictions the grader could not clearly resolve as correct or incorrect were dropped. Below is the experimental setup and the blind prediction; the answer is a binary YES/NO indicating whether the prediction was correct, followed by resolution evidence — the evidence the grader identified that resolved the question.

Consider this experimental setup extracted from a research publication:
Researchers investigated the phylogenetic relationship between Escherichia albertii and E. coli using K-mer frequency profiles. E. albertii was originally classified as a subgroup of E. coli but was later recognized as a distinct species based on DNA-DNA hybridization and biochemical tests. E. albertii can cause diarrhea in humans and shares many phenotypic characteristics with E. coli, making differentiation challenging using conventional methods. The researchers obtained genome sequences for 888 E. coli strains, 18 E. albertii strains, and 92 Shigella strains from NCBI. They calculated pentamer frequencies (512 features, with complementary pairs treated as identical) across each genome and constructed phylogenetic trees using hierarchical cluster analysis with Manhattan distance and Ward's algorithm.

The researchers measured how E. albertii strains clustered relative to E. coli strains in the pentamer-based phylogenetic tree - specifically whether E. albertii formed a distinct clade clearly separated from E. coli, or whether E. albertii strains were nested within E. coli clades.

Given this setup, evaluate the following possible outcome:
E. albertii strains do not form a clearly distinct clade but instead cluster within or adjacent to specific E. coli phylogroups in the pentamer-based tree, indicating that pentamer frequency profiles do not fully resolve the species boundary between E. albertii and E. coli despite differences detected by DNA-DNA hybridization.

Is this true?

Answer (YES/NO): NO